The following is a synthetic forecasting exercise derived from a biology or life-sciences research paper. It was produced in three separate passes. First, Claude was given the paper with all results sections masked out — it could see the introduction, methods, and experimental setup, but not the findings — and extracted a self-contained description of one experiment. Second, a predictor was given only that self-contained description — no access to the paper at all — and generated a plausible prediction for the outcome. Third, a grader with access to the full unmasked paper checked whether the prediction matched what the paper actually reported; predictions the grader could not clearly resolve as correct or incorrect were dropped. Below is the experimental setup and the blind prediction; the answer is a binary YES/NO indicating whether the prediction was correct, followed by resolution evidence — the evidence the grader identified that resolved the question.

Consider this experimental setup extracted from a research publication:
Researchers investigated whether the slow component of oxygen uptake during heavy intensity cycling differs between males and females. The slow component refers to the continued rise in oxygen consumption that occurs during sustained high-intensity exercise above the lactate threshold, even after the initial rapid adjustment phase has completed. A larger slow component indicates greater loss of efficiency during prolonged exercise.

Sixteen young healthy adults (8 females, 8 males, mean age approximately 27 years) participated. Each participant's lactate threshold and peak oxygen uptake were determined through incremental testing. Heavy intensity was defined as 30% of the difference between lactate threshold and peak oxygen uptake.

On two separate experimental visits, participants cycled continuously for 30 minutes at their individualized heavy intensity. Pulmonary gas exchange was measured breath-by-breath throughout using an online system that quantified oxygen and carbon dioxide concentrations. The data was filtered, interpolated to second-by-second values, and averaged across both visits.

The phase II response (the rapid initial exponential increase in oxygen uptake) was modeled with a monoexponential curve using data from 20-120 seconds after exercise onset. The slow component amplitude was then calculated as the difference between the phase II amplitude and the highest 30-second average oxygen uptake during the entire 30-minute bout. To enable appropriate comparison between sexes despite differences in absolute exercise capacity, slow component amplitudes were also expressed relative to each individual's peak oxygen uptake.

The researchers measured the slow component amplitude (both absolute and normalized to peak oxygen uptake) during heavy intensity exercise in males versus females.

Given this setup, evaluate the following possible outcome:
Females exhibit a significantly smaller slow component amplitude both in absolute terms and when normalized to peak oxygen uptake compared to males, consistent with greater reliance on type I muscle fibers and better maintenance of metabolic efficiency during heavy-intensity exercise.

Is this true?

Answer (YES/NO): NO